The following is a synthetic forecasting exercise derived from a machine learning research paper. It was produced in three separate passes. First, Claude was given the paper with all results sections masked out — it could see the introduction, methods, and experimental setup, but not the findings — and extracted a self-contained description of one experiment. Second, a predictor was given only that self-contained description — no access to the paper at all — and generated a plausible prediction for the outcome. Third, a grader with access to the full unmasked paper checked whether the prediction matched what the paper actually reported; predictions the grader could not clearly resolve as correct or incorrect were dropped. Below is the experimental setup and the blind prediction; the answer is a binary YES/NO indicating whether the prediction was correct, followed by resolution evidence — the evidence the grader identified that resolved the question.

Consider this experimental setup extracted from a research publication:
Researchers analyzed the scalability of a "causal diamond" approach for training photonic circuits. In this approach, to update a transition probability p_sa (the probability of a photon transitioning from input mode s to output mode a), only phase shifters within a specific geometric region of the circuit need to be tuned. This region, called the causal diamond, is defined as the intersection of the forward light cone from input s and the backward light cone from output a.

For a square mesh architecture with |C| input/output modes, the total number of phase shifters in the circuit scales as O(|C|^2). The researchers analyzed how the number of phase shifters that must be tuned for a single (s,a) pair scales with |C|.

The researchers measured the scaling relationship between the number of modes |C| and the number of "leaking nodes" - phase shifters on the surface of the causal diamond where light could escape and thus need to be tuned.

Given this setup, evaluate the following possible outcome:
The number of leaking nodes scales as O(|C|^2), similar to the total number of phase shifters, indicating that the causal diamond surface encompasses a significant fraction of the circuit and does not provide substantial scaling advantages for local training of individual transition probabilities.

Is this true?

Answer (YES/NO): NO